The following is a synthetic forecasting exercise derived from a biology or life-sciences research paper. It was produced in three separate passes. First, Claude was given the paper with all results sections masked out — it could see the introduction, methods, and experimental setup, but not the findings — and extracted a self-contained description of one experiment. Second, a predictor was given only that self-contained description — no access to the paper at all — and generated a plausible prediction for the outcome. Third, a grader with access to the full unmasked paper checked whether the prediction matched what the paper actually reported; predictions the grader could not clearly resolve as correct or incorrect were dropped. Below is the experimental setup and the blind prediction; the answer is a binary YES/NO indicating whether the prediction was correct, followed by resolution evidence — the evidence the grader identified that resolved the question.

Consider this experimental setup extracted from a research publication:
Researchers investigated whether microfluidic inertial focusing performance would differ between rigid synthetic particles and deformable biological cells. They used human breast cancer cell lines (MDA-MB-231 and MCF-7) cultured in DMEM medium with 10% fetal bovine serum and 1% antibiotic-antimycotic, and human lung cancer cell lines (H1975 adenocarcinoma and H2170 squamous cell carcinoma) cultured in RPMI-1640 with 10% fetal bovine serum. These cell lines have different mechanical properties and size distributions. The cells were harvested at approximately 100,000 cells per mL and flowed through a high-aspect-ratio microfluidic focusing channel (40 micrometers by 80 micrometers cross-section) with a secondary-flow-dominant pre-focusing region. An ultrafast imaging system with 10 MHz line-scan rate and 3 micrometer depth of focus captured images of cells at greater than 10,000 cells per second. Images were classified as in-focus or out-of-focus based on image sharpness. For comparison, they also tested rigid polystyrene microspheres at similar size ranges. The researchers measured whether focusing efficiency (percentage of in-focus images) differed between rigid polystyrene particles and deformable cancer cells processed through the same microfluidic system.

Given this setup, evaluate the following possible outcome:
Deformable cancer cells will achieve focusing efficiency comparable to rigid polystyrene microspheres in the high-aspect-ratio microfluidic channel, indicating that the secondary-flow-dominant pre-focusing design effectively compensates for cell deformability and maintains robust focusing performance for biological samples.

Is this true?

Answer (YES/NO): YES